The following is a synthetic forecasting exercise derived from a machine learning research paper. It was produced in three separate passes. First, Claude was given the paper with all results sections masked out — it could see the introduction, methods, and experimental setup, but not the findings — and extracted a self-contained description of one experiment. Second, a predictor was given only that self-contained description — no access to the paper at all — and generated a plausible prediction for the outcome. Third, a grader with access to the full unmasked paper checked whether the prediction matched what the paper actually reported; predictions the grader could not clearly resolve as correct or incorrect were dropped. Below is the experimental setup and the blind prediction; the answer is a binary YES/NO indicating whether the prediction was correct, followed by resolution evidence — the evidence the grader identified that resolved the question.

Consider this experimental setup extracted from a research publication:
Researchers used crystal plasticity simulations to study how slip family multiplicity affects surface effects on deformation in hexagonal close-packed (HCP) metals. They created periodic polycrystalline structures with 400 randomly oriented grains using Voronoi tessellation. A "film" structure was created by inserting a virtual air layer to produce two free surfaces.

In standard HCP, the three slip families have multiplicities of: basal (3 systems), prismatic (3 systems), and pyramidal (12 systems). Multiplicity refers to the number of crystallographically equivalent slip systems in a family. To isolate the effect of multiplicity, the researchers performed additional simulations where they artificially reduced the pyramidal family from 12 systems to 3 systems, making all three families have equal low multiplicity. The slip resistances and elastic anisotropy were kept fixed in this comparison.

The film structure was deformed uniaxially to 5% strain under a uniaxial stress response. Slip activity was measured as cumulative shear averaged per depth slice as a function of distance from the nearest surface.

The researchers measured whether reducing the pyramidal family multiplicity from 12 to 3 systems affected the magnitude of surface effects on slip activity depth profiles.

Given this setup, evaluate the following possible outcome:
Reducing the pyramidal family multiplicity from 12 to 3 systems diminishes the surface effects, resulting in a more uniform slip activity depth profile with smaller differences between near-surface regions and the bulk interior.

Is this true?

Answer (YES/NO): NO